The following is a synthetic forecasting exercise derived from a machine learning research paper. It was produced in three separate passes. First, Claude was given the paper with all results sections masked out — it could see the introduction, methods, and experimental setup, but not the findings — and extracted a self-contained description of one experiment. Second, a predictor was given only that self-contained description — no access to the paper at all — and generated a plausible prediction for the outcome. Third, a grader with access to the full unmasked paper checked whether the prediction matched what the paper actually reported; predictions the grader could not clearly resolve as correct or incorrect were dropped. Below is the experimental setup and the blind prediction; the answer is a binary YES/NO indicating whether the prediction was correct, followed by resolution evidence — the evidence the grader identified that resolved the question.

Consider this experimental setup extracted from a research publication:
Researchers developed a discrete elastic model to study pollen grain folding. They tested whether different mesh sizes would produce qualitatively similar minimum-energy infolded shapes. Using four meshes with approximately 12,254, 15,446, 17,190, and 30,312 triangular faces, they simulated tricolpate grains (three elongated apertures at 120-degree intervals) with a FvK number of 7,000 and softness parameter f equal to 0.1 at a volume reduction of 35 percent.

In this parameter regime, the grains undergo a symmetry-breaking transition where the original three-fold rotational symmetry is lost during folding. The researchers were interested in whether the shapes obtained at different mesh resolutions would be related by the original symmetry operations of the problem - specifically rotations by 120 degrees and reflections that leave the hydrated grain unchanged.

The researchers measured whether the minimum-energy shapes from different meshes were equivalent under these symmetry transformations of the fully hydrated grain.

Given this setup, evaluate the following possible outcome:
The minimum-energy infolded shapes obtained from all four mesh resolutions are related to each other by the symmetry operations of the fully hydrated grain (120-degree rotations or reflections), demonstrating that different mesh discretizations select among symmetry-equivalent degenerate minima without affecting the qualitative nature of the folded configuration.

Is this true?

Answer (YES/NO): YES